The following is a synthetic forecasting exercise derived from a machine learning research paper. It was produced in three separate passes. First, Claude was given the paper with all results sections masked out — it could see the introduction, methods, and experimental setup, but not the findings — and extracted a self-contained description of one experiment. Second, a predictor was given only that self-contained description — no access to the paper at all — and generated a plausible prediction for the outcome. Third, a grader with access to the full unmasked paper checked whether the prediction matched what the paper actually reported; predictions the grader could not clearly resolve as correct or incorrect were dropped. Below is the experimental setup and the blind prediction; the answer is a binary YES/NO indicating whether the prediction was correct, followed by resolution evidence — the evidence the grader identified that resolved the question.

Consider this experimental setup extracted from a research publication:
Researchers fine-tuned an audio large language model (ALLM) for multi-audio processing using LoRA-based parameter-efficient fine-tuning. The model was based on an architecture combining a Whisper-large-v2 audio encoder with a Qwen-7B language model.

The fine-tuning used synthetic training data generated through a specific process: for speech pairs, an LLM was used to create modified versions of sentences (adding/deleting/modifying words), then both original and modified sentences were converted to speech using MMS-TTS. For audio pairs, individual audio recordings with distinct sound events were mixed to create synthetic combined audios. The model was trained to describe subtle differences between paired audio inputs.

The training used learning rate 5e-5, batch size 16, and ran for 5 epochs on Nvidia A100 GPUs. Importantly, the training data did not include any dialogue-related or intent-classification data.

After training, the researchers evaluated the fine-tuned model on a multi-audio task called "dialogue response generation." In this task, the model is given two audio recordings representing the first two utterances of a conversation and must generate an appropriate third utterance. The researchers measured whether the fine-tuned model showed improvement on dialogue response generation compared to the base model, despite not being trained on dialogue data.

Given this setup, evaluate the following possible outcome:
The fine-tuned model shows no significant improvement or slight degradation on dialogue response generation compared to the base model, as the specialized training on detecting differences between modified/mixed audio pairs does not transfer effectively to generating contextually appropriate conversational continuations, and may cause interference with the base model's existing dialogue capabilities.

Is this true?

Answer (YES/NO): NO